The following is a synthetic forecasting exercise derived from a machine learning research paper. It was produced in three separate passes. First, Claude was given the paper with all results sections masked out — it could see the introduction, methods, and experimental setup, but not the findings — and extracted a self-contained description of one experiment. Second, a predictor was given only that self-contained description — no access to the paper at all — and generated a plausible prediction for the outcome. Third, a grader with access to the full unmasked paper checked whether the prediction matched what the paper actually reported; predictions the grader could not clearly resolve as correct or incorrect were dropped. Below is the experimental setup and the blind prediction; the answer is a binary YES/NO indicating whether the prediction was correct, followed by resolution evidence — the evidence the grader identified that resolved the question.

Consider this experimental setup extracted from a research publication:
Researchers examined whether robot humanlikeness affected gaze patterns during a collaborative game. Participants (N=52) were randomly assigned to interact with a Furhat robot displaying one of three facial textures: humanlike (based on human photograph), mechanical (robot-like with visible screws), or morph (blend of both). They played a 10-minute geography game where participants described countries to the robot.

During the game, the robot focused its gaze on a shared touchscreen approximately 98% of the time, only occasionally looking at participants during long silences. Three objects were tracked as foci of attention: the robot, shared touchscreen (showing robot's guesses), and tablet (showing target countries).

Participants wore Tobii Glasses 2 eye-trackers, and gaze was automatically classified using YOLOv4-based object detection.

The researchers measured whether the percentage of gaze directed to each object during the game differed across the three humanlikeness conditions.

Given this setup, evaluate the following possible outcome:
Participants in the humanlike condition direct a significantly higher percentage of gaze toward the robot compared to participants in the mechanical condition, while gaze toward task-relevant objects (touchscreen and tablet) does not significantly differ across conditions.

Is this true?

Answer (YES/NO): NO